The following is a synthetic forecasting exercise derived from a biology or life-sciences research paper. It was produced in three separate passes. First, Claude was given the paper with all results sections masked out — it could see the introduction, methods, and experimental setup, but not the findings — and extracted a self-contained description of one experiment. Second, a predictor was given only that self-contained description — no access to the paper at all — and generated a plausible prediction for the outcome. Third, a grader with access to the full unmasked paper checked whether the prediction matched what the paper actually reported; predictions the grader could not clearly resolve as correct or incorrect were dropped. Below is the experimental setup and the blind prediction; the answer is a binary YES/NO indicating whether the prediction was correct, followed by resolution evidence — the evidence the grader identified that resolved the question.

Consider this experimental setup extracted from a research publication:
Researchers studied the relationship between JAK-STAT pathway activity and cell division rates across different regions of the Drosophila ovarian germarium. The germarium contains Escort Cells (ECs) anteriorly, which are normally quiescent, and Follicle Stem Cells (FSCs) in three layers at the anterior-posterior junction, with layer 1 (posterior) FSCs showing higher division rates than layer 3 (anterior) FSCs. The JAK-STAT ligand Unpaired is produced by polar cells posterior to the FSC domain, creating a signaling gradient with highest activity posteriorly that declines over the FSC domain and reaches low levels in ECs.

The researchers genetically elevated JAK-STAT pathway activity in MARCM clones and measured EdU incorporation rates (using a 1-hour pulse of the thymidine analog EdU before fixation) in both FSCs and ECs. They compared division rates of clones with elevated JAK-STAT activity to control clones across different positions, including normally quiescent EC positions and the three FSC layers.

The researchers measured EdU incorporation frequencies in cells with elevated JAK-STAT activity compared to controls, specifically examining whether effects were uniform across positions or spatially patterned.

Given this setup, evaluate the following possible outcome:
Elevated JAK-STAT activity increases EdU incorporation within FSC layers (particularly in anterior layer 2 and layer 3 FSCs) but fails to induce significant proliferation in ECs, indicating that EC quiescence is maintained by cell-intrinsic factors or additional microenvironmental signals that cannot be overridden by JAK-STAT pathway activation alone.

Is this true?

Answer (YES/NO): NO